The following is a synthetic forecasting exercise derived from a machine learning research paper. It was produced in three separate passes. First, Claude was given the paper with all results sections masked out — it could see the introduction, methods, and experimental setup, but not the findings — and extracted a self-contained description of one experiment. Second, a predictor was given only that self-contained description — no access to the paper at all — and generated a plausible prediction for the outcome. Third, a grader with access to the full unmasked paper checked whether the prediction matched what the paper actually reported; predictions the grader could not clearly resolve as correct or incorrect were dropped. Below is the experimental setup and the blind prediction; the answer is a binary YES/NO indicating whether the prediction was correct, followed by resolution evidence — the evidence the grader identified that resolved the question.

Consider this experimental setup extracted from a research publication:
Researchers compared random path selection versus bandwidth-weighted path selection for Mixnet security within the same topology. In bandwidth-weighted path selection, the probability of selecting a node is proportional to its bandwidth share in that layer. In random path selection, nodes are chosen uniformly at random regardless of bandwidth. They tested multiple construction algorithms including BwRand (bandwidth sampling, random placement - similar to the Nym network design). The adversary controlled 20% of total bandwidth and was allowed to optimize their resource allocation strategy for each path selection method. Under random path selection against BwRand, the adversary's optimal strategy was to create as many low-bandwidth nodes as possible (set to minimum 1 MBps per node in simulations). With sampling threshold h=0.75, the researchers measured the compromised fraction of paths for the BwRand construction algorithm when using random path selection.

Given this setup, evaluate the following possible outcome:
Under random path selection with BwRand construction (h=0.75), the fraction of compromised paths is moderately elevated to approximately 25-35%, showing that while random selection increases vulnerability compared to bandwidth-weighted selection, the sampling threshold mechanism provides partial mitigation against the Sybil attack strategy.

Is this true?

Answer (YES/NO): NO